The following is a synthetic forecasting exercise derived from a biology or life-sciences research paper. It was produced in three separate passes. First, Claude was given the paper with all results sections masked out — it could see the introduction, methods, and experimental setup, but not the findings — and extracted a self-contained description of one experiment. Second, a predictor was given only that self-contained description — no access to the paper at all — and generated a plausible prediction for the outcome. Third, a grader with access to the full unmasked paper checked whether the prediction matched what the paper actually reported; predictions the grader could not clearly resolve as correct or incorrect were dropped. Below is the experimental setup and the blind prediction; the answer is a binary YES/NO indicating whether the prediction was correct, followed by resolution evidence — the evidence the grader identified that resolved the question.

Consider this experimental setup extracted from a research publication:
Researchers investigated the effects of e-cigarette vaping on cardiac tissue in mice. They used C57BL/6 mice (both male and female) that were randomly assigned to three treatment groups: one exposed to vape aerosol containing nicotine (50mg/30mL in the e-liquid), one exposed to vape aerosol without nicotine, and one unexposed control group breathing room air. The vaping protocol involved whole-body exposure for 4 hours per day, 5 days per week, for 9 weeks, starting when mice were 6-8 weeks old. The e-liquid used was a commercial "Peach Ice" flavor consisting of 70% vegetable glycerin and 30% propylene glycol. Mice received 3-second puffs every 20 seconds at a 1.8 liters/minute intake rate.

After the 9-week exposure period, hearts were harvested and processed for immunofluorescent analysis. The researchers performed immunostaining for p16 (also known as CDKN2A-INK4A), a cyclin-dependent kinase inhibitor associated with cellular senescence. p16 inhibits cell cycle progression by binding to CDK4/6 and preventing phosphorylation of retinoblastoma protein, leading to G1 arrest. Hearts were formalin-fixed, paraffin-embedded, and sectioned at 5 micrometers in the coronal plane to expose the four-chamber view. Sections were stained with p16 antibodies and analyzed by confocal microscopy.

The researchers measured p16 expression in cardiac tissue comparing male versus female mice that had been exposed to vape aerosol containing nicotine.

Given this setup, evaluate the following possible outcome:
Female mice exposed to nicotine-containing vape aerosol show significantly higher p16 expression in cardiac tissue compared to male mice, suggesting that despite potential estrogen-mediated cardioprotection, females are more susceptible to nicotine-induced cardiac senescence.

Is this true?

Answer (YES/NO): NO